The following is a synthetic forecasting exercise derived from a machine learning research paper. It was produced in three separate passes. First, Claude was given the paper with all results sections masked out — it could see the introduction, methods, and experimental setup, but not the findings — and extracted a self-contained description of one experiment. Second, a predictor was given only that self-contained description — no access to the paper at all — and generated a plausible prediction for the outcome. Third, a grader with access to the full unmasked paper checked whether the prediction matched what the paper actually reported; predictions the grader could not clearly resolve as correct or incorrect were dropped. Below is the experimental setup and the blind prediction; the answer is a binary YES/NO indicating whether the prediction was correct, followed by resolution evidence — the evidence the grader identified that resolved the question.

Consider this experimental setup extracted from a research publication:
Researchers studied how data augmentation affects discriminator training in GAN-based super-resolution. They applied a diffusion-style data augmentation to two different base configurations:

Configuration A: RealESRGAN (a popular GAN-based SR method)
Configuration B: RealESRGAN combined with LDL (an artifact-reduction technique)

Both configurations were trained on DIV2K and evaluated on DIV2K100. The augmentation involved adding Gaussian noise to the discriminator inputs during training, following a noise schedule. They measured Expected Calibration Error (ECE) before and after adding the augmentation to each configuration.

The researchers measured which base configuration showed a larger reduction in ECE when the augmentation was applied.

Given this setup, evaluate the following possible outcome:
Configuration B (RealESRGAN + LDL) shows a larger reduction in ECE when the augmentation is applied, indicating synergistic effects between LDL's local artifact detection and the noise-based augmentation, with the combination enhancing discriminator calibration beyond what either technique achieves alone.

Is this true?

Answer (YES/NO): YES